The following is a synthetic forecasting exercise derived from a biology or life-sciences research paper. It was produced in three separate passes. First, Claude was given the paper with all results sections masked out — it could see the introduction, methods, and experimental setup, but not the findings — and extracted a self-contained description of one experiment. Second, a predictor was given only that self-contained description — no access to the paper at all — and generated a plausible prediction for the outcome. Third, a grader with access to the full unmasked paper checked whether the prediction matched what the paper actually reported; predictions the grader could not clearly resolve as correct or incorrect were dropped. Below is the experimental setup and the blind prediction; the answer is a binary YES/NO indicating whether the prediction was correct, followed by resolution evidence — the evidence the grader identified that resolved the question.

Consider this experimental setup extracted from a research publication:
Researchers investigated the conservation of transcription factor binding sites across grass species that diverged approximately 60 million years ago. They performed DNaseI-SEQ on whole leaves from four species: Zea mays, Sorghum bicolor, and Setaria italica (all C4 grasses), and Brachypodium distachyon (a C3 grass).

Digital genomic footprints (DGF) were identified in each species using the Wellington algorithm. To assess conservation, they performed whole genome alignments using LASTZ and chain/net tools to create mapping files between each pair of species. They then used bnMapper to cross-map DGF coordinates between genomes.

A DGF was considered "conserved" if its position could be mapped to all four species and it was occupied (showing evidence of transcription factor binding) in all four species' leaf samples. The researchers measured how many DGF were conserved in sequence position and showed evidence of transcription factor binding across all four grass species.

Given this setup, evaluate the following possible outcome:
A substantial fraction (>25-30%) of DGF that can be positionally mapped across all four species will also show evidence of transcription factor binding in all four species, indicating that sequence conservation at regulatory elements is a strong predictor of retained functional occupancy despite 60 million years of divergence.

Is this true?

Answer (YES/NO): NO